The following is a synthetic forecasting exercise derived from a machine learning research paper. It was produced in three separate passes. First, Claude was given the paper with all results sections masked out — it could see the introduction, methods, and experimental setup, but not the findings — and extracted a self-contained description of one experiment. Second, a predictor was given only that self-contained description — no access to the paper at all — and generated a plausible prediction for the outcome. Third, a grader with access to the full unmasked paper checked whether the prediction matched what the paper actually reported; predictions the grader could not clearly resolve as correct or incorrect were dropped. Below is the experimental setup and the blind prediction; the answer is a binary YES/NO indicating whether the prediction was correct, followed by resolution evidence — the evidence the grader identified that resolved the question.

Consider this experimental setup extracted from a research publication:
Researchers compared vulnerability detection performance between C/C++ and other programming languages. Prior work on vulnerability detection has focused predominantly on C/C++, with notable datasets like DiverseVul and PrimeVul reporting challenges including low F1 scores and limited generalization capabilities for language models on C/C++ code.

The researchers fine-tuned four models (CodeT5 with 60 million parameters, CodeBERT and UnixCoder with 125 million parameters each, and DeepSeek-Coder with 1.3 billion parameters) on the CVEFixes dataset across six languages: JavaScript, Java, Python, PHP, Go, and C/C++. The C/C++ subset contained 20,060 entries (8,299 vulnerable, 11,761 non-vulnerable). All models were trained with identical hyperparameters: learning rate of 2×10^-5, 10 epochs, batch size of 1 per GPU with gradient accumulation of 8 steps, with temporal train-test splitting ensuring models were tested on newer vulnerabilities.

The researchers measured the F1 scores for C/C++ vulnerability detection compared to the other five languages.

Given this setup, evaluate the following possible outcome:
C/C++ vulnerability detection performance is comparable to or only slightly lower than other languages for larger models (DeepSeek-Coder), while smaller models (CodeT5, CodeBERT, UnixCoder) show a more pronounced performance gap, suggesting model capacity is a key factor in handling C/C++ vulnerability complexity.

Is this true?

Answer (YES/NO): NO